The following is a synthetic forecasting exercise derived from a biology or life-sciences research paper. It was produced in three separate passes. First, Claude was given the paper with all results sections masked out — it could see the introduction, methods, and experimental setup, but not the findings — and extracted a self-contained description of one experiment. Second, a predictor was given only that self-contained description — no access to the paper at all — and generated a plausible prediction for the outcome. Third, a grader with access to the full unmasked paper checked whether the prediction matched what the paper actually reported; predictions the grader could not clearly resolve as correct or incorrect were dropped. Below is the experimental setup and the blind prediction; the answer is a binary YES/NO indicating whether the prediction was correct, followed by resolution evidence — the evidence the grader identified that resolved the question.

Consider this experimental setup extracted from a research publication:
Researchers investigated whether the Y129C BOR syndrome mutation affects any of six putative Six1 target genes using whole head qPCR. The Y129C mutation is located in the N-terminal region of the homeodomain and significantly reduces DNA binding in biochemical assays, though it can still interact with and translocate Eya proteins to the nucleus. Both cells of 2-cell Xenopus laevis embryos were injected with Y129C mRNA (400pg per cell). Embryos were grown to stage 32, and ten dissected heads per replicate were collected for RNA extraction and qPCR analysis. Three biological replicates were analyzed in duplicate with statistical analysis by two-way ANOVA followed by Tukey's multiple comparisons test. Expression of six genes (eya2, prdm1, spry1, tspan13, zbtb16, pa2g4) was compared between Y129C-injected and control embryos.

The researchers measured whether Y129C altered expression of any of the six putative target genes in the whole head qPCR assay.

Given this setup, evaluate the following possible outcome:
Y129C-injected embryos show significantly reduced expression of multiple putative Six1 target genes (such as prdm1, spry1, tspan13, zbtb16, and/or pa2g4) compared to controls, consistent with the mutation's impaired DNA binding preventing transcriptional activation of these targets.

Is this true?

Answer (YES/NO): NO